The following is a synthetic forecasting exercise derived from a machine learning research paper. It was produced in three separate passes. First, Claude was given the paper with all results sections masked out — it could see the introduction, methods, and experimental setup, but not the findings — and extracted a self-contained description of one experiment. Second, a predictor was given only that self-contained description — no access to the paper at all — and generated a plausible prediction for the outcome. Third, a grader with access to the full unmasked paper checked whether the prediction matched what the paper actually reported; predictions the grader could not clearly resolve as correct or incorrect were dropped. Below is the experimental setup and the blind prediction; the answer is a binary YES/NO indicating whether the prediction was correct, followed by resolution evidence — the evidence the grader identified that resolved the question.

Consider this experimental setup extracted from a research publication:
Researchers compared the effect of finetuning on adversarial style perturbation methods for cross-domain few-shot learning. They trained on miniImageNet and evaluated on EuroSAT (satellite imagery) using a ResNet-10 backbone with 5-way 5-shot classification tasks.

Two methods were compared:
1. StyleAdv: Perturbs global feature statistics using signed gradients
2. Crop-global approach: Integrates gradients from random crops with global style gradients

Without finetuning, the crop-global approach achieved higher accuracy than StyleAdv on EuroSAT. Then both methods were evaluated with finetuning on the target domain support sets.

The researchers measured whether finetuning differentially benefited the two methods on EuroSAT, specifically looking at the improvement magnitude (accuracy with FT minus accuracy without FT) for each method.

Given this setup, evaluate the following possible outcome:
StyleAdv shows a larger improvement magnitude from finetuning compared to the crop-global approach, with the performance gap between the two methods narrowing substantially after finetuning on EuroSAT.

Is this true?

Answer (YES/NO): YES